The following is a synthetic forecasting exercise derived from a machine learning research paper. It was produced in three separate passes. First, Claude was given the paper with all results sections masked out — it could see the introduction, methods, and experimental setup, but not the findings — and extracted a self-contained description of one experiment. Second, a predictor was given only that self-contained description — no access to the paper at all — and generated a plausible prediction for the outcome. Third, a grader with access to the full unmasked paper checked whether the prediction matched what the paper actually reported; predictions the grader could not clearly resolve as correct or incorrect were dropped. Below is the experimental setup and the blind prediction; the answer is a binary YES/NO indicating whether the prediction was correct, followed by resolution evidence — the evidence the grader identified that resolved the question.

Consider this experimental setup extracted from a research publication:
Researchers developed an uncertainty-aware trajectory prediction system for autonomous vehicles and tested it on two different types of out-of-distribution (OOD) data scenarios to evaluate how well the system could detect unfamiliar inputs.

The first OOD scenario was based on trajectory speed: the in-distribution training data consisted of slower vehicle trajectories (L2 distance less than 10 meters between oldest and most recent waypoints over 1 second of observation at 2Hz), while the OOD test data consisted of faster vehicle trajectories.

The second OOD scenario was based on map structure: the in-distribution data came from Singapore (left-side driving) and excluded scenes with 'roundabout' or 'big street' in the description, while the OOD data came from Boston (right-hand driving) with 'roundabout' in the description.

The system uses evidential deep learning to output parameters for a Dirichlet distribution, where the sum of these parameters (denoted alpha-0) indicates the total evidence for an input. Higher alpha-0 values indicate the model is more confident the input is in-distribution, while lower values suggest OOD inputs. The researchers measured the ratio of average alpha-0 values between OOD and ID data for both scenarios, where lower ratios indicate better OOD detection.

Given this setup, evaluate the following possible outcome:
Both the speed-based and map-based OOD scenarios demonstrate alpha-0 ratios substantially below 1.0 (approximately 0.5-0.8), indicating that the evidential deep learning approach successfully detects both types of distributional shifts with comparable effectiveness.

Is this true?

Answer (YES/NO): NO